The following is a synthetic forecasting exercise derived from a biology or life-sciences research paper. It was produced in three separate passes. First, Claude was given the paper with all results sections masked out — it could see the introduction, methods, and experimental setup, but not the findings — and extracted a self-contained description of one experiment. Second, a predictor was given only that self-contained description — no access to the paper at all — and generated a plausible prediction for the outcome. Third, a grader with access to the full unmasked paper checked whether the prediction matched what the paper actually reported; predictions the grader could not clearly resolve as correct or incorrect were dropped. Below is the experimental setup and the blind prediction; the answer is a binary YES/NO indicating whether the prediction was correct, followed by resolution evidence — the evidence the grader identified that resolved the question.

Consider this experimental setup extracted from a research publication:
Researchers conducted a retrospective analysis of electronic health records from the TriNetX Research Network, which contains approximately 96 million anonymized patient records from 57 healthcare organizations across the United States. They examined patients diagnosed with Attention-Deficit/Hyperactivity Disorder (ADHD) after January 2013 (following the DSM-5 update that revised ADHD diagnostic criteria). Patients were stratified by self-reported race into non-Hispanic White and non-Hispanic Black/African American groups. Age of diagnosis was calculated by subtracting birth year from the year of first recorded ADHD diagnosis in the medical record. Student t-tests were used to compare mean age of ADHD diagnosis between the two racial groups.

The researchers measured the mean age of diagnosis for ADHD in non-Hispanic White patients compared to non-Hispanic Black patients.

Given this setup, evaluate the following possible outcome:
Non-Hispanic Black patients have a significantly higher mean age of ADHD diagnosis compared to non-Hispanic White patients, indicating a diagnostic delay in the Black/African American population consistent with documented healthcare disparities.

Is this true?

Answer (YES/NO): NO